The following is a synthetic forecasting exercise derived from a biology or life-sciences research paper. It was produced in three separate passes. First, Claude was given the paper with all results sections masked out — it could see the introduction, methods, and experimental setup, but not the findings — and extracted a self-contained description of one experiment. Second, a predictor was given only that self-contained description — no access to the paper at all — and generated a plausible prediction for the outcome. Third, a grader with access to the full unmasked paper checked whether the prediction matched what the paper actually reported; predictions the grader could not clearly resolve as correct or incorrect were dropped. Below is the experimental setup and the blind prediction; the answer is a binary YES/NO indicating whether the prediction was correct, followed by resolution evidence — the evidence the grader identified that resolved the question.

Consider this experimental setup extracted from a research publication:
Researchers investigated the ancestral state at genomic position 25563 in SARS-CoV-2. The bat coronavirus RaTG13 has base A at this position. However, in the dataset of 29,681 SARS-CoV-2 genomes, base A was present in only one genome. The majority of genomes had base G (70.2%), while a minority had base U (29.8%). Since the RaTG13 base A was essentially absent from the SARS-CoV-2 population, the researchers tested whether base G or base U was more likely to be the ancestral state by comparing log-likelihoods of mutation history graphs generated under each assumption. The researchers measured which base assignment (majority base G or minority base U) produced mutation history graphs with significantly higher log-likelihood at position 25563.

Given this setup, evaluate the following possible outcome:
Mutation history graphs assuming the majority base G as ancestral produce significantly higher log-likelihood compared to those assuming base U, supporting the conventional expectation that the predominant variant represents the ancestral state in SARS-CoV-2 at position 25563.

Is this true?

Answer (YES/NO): YES